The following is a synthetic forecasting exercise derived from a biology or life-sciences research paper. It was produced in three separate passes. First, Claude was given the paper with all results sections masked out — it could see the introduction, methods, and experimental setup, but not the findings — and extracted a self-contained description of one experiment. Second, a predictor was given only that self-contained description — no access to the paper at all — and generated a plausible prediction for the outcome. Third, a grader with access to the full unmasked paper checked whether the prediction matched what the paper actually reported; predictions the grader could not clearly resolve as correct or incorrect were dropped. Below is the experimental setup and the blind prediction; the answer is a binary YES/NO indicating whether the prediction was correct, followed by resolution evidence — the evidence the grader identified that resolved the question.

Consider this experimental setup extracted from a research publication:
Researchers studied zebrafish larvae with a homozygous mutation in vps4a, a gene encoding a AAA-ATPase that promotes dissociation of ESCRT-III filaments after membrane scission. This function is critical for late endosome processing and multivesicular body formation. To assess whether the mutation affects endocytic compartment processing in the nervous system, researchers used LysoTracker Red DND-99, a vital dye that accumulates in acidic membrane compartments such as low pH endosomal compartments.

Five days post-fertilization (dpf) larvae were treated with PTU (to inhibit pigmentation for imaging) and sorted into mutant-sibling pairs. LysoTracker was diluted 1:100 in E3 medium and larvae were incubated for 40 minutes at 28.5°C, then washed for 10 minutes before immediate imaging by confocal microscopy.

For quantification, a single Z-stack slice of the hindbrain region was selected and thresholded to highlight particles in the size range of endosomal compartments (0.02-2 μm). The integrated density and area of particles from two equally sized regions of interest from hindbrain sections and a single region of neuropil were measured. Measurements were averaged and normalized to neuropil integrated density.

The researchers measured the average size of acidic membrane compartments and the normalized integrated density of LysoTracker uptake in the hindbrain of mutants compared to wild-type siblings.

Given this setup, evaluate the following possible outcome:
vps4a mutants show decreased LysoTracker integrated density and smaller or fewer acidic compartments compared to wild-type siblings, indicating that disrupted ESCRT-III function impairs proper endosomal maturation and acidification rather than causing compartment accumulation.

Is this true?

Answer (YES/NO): NO